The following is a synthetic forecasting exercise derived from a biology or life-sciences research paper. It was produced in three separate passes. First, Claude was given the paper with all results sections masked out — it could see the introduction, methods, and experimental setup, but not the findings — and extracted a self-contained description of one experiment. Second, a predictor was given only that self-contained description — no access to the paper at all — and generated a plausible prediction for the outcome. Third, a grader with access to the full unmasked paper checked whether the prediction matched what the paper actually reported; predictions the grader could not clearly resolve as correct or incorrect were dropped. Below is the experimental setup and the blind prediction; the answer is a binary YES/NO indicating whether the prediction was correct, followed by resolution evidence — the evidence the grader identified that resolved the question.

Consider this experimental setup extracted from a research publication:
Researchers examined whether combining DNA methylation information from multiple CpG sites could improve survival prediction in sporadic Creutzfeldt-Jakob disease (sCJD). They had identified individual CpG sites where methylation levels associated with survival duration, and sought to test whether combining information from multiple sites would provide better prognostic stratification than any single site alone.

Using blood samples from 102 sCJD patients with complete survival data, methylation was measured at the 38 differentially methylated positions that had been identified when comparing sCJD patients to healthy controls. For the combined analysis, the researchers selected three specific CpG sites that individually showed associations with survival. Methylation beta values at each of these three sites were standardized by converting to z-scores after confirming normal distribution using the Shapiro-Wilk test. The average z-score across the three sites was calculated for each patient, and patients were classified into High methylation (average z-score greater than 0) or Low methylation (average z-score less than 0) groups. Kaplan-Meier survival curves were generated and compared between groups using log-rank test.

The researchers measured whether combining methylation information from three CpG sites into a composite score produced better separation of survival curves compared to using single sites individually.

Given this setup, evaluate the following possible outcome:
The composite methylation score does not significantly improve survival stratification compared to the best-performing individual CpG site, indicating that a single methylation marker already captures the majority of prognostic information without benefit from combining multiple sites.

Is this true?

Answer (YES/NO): NO